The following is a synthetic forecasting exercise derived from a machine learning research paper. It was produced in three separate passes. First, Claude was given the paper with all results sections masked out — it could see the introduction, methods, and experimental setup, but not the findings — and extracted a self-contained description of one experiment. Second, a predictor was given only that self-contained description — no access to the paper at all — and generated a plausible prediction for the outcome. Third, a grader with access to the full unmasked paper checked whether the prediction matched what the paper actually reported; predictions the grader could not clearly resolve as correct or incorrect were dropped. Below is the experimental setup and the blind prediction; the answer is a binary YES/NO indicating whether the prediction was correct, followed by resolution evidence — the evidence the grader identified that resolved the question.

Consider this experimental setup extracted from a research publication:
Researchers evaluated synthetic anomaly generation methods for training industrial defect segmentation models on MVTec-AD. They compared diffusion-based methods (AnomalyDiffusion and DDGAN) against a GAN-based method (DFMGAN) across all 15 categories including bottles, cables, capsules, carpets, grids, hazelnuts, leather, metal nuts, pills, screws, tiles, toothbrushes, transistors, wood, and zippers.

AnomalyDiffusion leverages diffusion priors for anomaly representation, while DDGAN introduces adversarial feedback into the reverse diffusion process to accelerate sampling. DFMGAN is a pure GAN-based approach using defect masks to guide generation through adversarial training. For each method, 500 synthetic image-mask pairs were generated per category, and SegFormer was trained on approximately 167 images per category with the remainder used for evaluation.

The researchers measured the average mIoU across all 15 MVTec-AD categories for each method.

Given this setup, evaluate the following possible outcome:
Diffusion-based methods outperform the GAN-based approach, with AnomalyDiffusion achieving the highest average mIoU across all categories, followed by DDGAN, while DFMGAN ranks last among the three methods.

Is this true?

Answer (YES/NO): NO